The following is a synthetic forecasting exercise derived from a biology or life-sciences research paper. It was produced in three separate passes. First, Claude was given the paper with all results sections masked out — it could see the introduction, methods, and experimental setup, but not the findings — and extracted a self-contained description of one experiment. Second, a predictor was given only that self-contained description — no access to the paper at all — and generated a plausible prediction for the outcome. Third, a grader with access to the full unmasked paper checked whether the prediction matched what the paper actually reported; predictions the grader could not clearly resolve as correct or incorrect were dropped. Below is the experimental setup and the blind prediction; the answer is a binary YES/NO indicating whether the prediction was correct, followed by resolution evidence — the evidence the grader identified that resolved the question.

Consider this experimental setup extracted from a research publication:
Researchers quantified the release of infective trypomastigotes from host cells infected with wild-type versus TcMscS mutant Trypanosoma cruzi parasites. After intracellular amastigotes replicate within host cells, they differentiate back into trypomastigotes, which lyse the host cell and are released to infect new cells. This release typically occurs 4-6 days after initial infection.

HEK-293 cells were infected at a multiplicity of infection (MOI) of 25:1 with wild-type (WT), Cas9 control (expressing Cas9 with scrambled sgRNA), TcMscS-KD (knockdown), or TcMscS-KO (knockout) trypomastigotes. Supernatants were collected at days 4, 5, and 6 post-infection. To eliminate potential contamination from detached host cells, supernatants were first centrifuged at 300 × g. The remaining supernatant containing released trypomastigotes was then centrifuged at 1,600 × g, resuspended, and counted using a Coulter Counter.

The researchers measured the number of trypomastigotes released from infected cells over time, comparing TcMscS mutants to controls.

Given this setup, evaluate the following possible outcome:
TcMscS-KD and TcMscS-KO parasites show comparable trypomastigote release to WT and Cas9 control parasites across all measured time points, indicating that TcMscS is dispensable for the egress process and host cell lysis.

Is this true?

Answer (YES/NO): NO